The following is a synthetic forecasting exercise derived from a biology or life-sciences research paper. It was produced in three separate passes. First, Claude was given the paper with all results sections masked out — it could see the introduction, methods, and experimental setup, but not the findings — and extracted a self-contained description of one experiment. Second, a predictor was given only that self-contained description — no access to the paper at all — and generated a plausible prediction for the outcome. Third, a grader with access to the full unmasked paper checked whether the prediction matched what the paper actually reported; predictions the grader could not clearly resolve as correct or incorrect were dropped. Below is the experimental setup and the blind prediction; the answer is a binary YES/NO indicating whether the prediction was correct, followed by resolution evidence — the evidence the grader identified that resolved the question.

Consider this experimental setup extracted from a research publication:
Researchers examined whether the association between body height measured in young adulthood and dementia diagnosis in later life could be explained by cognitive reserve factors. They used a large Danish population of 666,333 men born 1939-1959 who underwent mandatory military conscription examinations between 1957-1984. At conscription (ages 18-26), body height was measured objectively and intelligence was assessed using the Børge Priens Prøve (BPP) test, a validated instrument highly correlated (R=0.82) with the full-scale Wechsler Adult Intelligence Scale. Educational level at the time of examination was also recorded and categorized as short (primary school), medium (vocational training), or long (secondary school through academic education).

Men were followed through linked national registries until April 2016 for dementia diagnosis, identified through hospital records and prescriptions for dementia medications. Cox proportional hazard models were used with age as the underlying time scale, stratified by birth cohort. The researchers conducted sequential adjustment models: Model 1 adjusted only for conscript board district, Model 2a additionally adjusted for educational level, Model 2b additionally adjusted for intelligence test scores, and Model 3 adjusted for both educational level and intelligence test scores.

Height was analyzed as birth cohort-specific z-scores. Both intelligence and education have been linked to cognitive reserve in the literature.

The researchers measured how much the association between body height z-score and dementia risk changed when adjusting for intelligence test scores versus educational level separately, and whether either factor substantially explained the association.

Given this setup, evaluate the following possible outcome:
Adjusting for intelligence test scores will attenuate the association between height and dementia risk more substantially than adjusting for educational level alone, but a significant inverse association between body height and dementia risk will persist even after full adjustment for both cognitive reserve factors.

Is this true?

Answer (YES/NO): NO